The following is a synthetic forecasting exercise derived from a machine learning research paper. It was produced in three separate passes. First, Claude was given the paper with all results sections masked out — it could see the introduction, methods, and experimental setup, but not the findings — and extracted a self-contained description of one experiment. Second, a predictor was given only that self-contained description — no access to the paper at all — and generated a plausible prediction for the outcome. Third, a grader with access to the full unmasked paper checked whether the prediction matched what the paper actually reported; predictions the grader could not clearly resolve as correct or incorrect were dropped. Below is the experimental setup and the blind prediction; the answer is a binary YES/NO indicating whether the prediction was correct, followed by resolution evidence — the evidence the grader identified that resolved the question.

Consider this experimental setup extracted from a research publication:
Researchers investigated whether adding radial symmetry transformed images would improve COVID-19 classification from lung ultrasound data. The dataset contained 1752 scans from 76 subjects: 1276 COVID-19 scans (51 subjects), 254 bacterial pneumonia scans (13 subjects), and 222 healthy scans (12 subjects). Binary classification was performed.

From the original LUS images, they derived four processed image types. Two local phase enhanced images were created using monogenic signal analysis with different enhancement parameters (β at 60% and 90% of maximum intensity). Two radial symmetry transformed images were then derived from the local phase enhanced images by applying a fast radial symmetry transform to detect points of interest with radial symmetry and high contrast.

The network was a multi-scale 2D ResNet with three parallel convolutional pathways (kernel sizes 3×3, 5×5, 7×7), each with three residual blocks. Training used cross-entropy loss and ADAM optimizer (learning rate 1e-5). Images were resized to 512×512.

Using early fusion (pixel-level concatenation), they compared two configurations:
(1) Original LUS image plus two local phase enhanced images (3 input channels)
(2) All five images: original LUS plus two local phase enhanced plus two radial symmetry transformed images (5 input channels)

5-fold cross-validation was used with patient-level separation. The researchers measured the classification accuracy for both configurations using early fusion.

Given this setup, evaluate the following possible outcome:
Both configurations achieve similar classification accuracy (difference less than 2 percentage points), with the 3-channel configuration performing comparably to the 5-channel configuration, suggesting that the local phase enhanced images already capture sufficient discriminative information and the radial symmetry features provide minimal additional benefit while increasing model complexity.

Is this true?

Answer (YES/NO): NO